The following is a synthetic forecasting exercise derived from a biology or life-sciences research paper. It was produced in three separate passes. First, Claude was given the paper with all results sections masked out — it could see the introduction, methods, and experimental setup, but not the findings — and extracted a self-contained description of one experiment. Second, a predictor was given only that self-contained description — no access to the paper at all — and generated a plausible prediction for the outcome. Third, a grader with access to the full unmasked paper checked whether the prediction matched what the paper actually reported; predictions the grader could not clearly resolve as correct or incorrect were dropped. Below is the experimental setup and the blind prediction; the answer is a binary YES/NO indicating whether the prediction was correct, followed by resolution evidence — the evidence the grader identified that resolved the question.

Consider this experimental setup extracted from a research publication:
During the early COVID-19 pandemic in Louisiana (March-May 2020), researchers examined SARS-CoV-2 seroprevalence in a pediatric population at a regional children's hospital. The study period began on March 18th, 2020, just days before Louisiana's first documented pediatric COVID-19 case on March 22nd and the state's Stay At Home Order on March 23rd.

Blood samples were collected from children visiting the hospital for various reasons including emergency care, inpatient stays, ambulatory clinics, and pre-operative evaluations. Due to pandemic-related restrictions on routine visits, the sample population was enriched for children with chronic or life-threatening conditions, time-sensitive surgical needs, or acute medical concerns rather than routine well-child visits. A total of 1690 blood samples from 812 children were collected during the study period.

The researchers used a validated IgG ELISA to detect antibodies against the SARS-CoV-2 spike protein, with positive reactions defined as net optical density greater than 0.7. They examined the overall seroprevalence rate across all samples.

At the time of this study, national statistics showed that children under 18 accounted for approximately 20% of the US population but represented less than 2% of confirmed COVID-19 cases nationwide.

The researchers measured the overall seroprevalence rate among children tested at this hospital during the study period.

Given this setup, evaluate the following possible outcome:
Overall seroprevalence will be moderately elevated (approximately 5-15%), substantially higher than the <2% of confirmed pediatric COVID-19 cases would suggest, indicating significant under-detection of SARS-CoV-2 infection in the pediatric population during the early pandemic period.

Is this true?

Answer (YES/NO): YES